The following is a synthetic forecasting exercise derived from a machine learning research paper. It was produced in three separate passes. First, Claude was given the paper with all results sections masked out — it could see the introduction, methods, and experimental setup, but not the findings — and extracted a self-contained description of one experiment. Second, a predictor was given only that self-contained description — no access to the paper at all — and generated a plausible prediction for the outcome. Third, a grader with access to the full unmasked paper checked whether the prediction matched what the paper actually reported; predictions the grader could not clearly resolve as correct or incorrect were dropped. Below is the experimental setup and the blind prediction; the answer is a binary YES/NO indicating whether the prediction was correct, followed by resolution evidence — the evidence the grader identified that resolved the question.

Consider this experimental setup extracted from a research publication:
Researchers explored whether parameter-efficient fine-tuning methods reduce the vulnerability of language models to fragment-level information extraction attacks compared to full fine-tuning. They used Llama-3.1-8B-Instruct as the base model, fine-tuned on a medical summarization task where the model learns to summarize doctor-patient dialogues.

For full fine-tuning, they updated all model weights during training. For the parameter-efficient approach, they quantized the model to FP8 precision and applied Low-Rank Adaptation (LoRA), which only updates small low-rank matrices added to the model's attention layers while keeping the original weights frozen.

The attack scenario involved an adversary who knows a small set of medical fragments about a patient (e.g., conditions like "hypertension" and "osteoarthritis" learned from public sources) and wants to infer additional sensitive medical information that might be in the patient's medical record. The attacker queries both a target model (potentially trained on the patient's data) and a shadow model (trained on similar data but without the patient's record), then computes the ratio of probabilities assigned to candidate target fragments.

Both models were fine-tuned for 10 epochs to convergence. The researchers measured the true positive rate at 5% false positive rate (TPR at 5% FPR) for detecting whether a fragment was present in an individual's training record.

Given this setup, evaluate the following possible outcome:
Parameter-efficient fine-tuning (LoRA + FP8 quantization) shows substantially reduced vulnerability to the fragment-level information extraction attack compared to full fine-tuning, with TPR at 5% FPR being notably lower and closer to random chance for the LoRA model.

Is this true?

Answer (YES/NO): NO